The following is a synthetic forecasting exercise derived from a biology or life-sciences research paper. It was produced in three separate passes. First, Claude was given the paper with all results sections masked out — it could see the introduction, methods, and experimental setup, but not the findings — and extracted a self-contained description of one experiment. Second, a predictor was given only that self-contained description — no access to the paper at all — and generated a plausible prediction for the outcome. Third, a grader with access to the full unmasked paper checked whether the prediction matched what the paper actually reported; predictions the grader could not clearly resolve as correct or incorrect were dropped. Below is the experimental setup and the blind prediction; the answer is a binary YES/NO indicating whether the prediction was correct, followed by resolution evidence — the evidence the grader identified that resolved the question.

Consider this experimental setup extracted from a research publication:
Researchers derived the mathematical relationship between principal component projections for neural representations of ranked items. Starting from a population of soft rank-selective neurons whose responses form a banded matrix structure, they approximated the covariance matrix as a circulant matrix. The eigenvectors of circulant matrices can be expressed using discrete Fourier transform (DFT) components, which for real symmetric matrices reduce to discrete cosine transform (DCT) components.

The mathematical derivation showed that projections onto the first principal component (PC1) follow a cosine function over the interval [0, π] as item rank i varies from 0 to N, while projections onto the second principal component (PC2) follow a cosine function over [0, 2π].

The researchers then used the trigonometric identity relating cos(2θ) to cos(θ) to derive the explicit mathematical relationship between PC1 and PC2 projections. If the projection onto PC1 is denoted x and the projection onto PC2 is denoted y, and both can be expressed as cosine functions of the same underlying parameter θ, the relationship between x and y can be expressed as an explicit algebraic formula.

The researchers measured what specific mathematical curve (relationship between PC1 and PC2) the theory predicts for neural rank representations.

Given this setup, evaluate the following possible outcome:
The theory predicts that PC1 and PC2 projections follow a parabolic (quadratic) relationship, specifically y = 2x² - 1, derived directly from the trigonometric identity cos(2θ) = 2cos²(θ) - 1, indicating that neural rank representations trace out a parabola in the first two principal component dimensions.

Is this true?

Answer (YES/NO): YES